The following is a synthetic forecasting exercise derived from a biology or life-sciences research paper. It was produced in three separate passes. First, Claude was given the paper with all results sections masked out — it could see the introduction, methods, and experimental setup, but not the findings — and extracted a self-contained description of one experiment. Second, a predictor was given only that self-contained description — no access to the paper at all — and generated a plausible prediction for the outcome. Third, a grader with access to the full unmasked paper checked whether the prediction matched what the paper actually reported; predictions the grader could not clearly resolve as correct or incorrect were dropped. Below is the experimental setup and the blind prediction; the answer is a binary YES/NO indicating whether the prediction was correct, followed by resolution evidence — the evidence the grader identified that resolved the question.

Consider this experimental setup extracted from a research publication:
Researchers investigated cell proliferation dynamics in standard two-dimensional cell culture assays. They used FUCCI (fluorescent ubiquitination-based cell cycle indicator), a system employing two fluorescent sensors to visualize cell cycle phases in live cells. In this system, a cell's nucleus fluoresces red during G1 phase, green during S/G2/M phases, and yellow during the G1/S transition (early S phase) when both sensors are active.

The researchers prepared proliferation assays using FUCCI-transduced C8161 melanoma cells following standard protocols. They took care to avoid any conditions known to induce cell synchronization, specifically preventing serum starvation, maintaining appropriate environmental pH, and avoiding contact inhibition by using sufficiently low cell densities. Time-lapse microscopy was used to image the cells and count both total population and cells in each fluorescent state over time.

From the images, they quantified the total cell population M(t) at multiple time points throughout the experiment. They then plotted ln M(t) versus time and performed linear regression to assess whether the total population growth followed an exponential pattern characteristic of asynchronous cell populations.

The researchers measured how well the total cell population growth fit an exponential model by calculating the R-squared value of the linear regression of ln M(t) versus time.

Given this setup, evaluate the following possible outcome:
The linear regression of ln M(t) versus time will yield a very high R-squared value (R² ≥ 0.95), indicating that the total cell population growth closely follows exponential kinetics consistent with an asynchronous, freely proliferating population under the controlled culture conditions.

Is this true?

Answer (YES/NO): YES